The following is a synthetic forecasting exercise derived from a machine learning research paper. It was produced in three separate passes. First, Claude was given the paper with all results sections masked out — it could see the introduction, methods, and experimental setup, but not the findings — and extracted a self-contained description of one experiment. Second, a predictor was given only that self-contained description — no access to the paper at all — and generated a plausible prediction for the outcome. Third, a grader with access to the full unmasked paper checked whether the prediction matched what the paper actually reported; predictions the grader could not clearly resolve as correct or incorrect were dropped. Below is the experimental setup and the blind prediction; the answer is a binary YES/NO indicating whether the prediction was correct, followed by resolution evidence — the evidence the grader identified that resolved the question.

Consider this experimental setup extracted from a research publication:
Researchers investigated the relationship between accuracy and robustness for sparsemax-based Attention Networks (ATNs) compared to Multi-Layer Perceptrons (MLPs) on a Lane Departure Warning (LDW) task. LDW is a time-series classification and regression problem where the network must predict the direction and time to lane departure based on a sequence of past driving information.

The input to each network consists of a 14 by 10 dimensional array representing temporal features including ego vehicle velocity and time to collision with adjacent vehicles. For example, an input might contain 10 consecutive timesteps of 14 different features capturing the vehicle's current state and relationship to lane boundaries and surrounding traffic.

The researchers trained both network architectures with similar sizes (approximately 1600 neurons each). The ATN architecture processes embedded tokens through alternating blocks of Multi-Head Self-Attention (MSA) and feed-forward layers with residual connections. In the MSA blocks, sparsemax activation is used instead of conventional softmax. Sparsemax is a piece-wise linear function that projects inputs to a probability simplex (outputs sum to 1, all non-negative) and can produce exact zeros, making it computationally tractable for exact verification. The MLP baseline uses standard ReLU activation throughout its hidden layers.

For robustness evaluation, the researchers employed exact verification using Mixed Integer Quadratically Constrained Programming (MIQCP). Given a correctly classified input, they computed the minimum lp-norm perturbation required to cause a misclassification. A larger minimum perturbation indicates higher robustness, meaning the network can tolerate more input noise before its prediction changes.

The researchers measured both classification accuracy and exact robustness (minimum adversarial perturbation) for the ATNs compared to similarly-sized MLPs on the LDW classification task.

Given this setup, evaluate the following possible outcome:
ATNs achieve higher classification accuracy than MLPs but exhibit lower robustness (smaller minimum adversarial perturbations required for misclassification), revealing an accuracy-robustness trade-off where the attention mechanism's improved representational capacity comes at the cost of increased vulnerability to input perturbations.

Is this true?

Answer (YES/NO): YES